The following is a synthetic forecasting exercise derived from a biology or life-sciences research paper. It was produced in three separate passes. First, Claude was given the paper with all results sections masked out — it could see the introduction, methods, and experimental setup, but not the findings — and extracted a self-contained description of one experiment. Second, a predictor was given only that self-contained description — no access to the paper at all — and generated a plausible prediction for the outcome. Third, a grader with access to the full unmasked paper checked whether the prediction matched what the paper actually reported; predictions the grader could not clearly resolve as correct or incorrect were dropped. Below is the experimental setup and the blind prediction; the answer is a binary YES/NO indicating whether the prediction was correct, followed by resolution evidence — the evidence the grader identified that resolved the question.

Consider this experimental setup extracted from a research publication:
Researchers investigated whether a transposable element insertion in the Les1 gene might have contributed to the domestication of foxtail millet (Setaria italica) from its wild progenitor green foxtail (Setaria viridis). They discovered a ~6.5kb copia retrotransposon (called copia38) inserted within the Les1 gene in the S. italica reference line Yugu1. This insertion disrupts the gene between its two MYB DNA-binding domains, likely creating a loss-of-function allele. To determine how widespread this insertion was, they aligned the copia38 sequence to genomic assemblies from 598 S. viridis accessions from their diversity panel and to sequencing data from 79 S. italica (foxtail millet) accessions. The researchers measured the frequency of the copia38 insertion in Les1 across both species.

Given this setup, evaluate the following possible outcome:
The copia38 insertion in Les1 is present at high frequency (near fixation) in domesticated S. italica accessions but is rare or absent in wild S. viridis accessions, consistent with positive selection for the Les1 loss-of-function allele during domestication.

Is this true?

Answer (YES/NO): YES